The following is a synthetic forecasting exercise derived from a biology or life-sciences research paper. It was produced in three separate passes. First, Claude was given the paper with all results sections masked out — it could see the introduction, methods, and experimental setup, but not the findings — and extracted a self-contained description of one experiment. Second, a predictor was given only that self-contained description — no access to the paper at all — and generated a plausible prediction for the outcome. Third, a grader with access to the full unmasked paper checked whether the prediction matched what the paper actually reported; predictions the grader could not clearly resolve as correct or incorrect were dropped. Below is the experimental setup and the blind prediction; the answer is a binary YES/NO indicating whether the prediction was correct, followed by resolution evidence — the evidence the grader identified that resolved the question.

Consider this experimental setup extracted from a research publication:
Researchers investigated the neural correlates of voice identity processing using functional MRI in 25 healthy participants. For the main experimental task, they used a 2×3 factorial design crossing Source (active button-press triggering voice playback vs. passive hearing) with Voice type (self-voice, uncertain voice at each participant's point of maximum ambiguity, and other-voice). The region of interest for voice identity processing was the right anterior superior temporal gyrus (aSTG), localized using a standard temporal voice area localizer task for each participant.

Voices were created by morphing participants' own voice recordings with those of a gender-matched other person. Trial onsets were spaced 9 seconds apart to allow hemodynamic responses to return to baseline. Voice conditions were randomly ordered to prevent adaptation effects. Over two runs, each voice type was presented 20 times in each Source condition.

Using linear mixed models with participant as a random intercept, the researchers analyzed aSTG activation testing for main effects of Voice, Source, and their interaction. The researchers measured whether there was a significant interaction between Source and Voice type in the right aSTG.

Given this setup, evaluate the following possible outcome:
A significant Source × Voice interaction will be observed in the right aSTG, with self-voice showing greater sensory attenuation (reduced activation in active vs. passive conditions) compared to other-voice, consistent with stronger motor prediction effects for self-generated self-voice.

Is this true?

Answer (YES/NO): NO